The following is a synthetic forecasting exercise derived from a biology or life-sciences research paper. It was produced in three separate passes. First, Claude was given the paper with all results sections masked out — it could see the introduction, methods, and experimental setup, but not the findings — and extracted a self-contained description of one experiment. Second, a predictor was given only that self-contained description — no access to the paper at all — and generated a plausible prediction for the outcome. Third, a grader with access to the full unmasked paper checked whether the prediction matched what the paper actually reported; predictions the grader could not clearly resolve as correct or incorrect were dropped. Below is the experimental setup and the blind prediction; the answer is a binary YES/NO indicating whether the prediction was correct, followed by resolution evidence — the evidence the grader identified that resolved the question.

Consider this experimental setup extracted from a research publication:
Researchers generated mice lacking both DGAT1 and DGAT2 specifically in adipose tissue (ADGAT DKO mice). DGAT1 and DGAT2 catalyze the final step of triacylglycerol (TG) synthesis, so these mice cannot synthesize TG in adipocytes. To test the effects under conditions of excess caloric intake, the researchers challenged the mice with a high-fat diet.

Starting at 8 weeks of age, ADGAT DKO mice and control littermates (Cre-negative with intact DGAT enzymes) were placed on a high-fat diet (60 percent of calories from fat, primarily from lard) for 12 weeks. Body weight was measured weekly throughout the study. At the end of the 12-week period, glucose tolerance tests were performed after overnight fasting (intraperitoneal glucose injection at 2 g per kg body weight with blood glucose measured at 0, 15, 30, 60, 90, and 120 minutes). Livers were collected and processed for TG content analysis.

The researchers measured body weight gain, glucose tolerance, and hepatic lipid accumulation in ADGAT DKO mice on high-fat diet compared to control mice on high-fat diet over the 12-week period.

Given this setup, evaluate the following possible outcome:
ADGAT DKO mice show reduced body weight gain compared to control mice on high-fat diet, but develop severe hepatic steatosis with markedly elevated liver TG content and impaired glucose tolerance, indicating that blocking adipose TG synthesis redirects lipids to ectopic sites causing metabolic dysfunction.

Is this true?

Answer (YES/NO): NO